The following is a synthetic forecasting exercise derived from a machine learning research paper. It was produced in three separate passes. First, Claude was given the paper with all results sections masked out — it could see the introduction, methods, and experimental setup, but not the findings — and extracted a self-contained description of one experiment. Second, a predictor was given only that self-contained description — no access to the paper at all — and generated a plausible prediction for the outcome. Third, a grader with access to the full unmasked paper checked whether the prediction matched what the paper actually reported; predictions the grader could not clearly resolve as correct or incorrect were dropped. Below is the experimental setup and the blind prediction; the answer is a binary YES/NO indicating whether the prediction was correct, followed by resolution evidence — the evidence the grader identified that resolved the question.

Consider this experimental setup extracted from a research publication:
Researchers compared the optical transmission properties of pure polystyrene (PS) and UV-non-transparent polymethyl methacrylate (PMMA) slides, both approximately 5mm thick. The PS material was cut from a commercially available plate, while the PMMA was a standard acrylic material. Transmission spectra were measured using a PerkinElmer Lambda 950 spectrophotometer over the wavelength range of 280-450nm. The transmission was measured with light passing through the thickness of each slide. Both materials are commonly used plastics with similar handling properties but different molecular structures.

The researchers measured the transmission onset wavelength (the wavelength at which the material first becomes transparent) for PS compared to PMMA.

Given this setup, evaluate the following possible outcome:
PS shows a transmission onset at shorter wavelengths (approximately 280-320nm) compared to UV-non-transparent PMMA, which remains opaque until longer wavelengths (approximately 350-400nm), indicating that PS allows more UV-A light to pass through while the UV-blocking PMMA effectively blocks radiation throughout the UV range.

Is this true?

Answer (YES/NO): YES